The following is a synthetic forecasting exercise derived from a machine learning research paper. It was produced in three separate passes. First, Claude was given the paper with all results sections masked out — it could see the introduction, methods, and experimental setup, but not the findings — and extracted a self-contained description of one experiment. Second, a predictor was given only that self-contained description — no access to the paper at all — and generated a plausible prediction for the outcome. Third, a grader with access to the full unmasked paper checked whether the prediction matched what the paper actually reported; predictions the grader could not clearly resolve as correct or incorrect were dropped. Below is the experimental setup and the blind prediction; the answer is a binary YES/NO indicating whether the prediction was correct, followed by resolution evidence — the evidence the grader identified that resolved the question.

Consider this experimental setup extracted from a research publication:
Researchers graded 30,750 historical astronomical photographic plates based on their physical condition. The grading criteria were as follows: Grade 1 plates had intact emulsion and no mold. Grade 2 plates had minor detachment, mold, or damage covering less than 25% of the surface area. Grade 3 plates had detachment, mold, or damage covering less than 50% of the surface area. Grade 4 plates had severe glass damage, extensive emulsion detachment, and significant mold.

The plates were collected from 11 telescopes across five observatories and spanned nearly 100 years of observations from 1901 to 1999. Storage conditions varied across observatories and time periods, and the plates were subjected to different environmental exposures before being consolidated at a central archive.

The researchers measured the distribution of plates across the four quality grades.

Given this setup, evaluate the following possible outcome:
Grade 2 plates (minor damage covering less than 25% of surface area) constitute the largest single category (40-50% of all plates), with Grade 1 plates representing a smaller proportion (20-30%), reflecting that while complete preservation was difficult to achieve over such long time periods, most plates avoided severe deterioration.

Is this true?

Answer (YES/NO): NO